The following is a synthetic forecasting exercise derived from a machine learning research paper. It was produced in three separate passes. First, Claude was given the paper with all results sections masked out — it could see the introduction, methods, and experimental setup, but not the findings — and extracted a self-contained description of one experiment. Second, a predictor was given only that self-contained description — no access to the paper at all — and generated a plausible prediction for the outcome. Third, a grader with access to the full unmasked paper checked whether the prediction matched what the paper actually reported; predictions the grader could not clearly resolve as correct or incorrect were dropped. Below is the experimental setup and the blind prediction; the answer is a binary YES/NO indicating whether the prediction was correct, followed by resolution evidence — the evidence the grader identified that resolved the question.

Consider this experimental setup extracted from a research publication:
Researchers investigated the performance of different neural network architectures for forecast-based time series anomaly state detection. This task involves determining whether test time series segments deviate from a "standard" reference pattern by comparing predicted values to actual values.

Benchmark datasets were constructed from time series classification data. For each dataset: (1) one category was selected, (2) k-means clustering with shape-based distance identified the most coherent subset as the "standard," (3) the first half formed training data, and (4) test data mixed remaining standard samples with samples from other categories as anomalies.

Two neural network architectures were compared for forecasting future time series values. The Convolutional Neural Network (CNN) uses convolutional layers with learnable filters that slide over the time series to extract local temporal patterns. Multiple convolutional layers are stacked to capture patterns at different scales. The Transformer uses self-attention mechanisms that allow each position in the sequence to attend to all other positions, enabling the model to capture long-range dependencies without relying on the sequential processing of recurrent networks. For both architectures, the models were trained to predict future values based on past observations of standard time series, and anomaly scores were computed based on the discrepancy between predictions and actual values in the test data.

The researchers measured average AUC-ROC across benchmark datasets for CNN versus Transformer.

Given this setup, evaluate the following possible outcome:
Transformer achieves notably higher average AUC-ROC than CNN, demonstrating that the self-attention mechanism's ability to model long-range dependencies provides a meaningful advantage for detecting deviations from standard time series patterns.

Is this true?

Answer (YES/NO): NO